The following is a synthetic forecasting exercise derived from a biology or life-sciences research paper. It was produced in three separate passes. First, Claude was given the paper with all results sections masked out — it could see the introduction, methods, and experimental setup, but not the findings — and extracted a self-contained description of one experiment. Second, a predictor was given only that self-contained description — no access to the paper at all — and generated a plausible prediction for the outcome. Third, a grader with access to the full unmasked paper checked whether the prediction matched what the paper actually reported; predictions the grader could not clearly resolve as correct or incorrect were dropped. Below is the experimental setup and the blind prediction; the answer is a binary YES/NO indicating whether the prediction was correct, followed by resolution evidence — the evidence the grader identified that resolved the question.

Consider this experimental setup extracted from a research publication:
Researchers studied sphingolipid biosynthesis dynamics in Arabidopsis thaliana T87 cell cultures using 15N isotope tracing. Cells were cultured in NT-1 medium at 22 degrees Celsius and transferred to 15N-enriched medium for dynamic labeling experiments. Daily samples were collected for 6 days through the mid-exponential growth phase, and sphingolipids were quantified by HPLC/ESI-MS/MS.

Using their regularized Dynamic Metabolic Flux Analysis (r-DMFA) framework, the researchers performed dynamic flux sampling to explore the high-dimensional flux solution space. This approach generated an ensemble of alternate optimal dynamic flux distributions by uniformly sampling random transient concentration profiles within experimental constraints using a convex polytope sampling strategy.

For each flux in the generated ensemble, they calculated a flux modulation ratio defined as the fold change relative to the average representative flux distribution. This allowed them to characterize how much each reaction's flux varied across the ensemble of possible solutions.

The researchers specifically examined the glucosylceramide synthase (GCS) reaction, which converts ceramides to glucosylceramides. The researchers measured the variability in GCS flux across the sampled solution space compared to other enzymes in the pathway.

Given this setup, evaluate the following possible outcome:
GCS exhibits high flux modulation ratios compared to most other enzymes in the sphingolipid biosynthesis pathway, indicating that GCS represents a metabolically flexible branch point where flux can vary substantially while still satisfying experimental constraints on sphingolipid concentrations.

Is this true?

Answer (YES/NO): NO